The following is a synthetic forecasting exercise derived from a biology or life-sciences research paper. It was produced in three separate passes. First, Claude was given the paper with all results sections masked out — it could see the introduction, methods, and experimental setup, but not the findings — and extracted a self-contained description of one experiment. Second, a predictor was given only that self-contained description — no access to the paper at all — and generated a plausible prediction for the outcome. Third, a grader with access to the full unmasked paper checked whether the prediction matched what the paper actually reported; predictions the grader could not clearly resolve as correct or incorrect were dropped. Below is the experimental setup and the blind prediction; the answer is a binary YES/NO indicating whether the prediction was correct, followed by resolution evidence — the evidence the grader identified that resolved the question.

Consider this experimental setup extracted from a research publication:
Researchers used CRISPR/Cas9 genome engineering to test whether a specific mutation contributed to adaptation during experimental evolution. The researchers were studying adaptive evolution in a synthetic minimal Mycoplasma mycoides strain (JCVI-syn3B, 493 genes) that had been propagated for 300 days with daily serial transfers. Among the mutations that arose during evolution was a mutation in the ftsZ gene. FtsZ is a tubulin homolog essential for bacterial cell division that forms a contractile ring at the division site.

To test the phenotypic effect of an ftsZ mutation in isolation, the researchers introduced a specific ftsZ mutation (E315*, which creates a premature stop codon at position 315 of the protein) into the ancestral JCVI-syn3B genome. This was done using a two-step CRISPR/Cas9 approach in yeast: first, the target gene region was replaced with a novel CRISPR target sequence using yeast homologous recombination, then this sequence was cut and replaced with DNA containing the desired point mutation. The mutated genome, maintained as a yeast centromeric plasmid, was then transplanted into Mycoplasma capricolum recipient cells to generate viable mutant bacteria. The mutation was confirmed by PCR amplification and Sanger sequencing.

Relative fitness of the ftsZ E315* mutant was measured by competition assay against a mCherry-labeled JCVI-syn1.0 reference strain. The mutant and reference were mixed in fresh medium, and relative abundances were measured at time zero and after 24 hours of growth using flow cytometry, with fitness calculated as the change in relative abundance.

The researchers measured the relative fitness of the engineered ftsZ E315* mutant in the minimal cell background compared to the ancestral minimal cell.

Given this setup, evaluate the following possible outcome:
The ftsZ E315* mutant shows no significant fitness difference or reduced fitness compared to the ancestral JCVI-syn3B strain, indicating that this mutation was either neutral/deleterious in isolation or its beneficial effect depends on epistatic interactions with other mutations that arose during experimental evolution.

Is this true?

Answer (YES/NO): NO